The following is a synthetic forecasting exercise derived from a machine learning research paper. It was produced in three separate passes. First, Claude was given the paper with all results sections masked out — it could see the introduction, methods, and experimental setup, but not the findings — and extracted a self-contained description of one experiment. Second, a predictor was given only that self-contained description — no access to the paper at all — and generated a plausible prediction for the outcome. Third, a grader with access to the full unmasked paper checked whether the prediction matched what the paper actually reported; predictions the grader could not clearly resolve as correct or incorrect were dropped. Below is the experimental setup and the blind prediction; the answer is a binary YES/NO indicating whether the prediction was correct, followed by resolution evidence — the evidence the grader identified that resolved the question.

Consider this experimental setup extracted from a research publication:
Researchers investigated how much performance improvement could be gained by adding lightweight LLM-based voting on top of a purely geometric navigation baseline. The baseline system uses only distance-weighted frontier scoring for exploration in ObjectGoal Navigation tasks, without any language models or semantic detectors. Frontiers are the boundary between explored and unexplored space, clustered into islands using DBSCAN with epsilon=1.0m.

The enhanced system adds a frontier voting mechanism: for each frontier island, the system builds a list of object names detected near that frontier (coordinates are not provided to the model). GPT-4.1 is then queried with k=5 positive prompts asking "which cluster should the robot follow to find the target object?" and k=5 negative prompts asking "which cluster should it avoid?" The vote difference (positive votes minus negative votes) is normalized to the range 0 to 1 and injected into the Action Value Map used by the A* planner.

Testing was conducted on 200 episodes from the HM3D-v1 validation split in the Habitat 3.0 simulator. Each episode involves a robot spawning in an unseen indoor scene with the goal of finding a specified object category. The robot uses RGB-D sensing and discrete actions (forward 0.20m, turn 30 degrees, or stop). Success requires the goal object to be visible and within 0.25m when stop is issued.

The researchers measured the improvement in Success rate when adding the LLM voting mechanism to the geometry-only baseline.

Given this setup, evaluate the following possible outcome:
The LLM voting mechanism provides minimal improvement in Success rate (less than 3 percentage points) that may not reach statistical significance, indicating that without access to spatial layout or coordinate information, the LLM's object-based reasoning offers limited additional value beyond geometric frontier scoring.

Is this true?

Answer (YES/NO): YES